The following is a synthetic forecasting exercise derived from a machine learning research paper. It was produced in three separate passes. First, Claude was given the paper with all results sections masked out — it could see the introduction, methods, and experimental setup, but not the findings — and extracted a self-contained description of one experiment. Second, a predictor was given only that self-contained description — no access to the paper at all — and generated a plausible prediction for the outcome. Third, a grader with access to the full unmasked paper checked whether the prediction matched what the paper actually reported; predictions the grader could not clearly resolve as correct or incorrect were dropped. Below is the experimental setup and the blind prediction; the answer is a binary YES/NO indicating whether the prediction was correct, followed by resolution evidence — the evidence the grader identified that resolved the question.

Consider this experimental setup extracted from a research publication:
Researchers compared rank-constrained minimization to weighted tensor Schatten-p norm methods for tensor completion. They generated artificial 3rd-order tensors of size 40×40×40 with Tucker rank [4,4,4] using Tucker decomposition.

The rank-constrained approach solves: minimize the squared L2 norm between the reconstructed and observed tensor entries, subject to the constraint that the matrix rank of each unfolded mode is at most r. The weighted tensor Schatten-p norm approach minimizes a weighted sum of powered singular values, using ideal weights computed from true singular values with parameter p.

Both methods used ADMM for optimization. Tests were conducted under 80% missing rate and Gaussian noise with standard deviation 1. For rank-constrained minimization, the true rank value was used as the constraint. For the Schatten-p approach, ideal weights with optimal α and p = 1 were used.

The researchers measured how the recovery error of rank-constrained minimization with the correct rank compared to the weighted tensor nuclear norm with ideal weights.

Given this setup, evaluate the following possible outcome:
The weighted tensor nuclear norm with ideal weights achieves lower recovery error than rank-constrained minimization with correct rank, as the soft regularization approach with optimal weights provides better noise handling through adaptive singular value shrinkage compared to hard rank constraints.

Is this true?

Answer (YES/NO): NO